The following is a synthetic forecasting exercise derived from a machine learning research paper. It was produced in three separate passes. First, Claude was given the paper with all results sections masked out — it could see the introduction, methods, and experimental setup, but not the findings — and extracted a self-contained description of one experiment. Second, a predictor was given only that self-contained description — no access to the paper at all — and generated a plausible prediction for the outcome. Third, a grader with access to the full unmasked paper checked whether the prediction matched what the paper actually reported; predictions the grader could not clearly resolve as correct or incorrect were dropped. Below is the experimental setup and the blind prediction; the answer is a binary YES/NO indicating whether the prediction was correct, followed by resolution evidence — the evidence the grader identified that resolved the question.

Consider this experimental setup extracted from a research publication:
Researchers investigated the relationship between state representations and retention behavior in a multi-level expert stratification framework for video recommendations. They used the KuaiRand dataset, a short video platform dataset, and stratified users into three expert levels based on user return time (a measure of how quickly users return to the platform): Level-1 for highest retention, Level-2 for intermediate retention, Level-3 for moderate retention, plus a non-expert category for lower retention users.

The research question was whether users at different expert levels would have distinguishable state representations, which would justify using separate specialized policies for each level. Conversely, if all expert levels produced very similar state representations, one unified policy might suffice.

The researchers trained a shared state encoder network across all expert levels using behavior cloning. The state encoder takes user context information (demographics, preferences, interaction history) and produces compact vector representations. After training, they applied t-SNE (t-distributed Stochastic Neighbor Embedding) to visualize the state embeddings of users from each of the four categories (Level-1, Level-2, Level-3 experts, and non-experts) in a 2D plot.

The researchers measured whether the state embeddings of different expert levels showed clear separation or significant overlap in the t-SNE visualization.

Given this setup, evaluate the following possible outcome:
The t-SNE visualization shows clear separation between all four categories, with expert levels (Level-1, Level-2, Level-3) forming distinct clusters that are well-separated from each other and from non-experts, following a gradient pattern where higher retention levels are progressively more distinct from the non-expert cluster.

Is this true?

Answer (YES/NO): NO